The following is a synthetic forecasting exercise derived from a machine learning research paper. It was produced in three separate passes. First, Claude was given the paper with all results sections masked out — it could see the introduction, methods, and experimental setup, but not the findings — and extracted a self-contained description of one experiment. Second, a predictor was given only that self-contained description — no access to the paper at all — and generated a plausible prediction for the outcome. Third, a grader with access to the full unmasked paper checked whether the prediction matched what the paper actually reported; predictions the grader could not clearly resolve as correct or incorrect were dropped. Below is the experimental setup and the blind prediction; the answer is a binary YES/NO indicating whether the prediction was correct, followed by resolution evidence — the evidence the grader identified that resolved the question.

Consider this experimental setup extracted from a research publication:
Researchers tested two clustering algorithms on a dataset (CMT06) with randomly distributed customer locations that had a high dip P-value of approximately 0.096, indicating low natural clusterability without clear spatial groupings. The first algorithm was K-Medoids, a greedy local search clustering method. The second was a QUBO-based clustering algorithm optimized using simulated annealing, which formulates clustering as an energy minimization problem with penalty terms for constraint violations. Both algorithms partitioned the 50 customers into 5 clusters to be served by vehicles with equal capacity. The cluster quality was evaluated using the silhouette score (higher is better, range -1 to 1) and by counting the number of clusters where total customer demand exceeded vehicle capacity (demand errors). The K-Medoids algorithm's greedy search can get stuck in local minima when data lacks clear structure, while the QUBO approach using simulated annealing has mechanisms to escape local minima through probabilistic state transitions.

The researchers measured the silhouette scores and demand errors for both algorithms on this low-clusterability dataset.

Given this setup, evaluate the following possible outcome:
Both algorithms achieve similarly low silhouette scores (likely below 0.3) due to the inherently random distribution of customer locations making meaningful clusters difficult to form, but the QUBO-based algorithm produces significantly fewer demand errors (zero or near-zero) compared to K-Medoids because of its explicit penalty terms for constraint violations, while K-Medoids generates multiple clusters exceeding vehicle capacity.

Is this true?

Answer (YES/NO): NO